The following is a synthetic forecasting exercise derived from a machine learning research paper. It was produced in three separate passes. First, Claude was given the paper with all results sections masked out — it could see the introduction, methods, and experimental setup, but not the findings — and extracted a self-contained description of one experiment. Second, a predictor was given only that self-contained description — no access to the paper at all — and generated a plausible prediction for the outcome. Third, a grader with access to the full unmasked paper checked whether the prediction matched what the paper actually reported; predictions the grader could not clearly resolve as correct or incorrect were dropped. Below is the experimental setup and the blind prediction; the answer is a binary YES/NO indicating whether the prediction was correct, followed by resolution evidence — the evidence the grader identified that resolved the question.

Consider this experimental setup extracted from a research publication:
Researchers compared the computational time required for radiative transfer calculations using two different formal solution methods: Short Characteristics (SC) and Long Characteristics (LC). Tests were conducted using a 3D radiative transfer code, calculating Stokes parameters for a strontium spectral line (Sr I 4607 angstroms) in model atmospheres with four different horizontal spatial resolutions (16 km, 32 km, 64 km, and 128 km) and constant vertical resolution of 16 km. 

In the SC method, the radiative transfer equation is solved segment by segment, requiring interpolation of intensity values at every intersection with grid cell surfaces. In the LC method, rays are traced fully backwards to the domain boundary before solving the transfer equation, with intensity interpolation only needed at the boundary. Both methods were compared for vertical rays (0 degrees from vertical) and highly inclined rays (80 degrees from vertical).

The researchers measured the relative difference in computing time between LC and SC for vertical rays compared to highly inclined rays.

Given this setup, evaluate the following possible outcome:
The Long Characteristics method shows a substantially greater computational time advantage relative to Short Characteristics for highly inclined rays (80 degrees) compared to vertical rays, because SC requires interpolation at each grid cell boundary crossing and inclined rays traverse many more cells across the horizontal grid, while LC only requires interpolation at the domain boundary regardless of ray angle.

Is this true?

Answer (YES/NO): NO